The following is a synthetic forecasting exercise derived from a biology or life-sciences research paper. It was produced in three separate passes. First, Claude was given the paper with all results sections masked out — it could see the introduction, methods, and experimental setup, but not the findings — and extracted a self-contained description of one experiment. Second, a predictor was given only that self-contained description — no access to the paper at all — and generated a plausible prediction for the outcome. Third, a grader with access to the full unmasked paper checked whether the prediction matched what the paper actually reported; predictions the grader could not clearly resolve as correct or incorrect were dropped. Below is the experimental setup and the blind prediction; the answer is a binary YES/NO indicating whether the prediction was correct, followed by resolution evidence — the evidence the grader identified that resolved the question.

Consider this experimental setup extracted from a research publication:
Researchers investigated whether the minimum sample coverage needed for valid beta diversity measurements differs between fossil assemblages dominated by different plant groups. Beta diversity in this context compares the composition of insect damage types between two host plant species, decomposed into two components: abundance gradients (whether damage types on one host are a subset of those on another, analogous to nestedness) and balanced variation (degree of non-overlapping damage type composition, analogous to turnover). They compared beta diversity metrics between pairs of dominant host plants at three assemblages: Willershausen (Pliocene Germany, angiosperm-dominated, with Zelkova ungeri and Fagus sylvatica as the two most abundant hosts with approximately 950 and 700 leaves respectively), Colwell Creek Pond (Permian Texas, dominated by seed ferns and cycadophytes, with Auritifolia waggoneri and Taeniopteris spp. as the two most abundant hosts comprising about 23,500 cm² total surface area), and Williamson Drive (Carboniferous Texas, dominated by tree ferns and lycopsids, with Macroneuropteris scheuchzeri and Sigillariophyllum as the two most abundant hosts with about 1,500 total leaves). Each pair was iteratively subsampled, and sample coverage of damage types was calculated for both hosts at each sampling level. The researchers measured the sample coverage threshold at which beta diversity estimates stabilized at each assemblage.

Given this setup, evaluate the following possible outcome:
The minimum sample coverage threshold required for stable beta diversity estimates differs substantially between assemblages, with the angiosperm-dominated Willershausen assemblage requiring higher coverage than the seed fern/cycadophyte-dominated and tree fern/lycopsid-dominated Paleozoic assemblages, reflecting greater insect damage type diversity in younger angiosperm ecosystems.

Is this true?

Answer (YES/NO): NO